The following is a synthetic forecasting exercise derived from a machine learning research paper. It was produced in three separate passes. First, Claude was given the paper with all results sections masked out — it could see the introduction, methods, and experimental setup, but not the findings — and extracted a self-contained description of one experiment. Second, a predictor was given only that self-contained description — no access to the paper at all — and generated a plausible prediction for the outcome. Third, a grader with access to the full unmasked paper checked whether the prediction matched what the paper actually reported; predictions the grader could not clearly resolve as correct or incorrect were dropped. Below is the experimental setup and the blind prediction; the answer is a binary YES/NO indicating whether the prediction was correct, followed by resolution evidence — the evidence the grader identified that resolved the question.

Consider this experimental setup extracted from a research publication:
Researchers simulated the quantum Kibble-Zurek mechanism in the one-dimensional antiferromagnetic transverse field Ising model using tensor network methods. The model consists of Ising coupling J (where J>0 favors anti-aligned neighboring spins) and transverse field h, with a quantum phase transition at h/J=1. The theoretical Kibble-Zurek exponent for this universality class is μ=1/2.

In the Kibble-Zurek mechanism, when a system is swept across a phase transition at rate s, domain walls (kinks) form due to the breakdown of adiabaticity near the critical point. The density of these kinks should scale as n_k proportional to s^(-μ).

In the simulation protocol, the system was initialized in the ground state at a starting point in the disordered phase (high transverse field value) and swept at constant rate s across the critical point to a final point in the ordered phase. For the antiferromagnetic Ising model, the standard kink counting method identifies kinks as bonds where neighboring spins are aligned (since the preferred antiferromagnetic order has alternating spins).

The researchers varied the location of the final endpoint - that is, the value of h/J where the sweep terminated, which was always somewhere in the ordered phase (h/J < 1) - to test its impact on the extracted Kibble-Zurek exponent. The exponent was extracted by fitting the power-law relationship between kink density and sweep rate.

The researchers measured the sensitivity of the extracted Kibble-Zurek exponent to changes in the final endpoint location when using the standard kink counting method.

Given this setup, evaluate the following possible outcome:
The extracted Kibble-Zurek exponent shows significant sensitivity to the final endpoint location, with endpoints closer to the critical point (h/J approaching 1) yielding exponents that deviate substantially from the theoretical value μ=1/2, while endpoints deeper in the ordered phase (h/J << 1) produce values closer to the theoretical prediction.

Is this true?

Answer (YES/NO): NO